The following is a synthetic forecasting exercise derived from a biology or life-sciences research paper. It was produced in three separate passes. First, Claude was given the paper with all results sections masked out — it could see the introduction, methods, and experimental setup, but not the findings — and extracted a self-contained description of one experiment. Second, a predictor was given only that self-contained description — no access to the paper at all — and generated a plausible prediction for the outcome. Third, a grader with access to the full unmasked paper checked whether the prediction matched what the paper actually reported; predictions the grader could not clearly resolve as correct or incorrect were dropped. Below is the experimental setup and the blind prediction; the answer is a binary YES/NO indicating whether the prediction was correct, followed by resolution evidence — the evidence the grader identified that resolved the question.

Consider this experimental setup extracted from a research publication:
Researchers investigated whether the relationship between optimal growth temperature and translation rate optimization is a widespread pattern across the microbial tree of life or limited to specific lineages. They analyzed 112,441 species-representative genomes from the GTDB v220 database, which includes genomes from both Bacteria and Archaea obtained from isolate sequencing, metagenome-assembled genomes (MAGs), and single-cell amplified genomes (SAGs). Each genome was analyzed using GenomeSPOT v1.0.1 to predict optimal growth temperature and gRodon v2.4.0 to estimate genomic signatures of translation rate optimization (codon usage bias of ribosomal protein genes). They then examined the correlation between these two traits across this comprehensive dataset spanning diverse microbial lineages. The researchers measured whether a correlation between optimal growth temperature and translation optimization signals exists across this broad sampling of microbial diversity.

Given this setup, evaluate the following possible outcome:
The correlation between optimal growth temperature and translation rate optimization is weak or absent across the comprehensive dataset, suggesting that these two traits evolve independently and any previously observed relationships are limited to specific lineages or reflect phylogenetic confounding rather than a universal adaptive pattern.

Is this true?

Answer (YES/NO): NO